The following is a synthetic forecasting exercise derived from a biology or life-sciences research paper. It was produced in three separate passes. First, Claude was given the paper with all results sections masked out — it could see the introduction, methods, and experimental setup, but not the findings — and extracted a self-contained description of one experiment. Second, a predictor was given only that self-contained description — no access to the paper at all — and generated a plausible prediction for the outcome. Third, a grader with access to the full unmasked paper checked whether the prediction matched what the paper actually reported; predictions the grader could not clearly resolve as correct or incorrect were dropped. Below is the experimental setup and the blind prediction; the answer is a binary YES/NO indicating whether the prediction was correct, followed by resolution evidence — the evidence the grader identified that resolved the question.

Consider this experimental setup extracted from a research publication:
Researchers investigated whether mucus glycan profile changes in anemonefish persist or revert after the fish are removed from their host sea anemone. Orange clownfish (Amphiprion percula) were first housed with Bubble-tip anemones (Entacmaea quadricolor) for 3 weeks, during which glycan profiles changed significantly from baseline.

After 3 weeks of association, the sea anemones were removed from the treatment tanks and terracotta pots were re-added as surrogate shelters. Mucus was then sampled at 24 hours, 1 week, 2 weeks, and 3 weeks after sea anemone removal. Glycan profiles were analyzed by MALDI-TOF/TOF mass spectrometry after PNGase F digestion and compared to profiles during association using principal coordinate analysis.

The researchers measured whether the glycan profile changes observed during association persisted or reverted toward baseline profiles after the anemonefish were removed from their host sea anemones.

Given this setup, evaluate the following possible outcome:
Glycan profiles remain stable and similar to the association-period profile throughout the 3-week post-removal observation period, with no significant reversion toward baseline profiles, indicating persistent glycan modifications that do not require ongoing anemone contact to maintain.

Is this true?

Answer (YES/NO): NO